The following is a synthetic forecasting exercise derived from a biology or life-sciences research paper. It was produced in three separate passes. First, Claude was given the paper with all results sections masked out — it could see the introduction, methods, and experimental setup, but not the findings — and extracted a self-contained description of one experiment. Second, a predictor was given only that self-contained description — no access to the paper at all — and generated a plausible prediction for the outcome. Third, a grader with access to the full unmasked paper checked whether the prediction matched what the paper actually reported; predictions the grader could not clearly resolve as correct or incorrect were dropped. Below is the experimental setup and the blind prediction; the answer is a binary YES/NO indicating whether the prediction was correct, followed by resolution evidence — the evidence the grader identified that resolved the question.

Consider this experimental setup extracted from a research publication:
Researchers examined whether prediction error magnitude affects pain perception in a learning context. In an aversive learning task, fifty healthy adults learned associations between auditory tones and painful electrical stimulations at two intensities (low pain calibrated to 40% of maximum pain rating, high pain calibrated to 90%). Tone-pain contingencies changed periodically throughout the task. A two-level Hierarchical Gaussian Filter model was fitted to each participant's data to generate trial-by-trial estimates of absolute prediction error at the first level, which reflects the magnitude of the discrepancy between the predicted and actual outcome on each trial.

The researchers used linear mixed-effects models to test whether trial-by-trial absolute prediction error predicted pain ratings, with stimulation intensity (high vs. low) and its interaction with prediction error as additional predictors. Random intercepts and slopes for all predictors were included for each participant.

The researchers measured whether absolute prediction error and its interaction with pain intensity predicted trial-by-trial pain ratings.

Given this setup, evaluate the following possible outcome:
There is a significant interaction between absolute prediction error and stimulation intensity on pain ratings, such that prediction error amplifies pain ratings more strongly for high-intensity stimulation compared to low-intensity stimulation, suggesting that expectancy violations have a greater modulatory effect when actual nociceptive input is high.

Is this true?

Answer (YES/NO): NO